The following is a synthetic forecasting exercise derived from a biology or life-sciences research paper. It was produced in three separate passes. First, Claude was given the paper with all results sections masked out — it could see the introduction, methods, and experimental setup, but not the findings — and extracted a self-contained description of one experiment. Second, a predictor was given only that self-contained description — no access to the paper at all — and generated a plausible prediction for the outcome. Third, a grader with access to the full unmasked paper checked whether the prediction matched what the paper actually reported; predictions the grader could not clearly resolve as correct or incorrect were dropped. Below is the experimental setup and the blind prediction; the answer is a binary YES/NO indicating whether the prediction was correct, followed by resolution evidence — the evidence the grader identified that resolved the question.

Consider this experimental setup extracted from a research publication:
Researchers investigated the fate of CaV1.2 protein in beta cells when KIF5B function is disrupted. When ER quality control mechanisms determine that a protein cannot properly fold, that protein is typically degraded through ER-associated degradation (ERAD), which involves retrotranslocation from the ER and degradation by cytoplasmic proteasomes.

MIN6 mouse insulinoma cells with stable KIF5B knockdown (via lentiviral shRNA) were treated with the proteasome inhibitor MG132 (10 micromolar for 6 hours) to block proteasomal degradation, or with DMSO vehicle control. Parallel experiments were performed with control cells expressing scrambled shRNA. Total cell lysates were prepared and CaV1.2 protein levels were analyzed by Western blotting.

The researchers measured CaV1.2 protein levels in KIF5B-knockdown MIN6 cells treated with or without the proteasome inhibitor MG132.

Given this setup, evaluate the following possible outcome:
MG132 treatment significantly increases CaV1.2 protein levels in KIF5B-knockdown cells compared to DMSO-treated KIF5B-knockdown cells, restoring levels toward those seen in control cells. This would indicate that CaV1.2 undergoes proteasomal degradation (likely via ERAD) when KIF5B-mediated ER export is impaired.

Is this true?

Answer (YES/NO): YES